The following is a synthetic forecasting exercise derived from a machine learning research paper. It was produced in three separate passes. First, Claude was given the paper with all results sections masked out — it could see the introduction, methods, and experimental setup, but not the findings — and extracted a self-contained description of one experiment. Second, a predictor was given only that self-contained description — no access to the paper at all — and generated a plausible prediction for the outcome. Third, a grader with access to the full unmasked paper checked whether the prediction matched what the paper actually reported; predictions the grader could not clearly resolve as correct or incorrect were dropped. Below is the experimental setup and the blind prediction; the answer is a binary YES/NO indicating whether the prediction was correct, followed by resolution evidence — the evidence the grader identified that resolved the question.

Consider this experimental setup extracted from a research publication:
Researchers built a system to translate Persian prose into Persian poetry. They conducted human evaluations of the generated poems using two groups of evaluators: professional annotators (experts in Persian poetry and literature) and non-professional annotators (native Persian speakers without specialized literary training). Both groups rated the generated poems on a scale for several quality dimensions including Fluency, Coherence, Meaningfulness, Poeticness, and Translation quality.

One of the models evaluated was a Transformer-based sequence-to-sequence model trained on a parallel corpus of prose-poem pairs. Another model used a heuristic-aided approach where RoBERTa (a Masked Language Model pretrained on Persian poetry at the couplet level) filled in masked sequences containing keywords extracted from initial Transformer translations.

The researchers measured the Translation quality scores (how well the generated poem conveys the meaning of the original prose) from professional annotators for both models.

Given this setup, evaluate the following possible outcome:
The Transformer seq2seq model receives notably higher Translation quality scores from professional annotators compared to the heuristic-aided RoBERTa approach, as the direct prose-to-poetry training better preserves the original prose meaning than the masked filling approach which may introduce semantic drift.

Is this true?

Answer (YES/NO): YES